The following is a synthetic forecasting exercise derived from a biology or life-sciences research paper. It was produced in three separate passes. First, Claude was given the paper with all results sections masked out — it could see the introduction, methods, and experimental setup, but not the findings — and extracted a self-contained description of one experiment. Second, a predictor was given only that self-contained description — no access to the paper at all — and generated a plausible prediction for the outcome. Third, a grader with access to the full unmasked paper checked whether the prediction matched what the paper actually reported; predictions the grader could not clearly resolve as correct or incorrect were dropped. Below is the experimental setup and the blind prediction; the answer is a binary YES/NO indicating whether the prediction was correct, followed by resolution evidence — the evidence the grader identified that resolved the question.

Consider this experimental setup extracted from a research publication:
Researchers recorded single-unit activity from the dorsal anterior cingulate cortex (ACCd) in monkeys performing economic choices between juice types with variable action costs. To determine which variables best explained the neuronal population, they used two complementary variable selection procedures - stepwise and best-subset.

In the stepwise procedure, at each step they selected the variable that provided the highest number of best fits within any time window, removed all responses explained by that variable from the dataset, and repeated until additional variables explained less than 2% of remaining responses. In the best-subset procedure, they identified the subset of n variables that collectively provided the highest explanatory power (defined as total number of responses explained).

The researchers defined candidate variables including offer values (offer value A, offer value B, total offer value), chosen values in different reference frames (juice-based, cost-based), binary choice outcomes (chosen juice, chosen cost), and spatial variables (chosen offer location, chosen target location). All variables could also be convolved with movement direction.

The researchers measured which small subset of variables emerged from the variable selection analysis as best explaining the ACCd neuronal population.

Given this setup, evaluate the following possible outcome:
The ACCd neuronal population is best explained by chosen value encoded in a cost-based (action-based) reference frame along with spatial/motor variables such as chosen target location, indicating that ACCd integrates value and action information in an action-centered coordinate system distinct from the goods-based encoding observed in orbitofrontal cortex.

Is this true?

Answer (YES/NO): NO